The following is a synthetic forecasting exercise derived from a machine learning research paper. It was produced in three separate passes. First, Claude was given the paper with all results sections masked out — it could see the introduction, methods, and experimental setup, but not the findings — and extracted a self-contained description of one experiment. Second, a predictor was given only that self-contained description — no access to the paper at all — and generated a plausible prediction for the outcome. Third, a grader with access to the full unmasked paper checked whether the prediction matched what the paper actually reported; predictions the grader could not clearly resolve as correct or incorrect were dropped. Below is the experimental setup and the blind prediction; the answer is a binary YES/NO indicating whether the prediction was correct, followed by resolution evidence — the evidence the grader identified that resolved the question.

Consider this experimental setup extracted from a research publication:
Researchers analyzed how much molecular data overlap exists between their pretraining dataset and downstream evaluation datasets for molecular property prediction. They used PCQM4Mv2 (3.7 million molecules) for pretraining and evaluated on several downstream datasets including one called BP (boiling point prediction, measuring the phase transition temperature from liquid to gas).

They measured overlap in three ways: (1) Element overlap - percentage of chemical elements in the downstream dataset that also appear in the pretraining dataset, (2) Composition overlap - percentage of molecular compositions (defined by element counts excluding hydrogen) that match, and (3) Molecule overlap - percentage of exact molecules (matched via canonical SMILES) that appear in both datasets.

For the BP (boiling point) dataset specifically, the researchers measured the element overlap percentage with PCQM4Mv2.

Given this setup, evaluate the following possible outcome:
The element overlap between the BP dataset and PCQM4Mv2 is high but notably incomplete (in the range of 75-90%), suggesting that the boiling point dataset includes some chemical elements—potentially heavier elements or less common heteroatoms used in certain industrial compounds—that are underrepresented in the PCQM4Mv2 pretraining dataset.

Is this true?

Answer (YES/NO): NO